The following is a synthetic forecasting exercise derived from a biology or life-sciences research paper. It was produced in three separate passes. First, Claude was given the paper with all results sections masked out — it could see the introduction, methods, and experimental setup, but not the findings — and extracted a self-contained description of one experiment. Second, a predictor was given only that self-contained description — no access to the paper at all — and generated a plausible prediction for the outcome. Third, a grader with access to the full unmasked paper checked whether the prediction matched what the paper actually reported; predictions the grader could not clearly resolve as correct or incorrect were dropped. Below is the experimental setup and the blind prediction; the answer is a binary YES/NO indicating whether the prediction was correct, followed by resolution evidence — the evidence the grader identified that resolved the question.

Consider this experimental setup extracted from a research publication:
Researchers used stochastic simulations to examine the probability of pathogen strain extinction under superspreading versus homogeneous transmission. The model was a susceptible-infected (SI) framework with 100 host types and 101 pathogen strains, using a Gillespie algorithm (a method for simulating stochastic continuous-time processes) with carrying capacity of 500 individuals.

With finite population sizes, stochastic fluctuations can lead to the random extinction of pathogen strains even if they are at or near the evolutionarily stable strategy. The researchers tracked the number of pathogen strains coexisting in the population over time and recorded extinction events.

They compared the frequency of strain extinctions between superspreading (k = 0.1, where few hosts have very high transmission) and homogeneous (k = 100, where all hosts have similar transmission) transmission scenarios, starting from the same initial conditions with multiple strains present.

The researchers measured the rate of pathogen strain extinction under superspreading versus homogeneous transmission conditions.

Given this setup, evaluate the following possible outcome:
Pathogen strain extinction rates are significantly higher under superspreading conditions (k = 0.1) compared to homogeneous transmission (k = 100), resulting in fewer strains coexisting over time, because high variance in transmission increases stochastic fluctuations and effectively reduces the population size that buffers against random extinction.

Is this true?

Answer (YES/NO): NO